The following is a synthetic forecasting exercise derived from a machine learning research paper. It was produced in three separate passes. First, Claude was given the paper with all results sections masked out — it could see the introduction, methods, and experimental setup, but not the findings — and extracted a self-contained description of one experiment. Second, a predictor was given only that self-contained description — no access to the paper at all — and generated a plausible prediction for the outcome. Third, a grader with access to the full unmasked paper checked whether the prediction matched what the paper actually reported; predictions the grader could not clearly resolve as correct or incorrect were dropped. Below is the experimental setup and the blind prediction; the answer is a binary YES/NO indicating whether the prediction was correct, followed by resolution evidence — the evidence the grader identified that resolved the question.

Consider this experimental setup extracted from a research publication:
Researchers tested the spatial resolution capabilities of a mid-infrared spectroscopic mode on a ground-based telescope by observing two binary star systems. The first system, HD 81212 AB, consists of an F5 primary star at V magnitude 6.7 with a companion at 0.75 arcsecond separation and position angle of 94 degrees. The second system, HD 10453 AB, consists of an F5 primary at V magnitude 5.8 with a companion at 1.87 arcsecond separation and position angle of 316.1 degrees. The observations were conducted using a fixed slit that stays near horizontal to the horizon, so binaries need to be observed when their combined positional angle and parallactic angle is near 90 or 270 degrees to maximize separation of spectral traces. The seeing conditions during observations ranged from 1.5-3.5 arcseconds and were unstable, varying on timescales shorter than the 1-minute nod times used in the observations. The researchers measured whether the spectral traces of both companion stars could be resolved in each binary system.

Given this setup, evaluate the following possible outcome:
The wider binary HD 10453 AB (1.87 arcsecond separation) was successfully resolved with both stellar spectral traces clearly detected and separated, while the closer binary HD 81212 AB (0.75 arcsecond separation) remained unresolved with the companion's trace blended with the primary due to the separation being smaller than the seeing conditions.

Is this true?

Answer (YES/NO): NO